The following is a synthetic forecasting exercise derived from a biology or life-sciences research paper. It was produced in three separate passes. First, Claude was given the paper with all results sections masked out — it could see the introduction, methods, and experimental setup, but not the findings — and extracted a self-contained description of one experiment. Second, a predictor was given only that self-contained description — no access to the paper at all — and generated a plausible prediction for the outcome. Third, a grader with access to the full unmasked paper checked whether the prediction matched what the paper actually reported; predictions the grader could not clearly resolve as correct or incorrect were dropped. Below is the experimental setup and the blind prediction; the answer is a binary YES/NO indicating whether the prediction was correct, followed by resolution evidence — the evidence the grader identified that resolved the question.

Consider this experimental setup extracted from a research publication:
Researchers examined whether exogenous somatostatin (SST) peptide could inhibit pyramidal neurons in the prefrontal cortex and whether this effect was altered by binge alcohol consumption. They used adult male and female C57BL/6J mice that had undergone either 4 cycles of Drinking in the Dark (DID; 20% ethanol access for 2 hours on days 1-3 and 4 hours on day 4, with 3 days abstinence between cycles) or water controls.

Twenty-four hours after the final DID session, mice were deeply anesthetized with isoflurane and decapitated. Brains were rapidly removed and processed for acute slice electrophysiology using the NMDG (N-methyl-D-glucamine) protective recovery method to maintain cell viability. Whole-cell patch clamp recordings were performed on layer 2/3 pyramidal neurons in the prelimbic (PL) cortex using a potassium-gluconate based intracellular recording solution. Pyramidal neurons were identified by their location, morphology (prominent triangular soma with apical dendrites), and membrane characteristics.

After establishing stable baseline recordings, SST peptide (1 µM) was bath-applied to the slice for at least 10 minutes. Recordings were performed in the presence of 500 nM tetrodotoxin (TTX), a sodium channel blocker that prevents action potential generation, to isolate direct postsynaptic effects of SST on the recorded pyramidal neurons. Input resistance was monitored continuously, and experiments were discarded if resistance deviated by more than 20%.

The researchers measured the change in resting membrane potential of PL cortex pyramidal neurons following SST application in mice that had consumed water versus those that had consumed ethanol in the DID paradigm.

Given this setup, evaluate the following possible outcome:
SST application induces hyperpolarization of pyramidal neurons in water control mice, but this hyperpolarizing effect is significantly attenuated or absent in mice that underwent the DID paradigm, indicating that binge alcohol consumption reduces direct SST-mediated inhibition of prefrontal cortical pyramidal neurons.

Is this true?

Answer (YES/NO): YES